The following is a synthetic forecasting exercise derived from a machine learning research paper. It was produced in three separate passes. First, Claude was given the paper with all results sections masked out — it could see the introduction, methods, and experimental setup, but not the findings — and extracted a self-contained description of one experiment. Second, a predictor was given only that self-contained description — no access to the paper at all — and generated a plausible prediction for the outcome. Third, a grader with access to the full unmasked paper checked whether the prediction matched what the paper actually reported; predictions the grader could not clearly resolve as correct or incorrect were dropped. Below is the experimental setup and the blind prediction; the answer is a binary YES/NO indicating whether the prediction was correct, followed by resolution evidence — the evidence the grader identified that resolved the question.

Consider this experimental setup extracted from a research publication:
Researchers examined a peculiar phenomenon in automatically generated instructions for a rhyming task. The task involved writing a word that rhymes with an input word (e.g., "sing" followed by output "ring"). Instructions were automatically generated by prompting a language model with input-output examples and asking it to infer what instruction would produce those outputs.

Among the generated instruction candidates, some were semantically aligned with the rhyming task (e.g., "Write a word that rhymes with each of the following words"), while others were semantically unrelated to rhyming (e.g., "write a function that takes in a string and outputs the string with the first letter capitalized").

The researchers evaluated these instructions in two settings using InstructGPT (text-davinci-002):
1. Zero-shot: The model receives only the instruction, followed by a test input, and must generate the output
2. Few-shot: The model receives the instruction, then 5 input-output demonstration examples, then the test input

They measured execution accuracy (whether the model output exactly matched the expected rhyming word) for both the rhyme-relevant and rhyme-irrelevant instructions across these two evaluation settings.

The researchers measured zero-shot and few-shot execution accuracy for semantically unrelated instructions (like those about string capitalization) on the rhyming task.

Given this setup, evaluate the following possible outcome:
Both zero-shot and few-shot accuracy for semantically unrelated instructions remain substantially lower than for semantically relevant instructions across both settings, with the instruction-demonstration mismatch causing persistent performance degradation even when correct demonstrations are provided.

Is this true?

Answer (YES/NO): NO